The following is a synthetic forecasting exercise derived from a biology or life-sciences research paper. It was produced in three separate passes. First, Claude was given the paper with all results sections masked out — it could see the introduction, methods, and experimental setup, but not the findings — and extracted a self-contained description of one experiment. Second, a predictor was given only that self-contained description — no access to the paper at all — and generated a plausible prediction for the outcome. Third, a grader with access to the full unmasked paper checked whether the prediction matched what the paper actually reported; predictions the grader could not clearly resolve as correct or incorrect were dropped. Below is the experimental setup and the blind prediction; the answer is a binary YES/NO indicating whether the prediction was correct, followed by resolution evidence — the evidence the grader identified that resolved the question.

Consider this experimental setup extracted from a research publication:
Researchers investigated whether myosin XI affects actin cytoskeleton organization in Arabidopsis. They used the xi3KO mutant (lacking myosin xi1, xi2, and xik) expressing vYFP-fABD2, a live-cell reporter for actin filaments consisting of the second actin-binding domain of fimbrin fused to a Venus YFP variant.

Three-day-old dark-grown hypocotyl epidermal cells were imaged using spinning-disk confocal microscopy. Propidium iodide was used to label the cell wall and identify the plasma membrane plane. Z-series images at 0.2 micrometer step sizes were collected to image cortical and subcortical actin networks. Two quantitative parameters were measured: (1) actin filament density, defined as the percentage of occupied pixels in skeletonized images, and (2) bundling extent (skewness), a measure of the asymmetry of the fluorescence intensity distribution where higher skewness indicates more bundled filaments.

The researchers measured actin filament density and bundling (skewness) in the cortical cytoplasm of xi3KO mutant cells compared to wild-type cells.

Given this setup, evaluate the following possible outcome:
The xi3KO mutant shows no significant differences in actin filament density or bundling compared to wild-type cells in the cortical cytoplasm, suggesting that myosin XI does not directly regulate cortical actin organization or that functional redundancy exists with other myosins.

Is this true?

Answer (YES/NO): NO